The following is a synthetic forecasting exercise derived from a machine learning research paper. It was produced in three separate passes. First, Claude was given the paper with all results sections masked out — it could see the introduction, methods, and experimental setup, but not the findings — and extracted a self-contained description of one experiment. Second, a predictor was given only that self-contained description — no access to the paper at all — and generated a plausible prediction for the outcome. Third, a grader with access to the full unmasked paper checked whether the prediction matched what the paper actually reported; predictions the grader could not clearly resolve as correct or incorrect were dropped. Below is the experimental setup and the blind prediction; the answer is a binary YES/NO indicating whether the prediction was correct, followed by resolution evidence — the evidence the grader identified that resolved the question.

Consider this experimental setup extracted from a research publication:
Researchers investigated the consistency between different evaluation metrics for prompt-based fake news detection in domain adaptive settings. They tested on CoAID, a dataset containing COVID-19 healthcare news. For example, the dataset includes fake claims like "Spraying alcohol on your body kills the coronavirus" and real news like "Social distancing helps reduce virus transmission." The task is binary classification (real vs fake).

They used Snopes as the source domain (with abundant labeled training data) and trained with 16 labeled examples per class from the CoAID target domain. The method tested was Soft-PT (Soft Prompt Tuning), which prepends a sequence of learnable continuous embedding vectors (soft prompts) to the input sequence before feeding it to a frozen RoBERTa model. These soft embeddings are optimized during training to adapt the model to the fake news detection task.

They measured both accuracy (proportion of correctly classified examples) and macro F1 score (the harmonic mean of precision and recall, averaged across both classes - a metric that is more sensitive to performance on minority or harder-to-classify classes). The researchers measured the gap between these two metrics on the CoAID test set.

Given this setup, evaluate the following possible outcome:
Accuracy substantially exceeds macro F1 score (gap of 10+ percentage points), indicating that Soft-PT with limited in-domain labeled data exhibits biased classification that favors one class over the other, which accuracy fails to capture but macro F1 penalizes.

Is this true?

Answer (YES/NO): YES